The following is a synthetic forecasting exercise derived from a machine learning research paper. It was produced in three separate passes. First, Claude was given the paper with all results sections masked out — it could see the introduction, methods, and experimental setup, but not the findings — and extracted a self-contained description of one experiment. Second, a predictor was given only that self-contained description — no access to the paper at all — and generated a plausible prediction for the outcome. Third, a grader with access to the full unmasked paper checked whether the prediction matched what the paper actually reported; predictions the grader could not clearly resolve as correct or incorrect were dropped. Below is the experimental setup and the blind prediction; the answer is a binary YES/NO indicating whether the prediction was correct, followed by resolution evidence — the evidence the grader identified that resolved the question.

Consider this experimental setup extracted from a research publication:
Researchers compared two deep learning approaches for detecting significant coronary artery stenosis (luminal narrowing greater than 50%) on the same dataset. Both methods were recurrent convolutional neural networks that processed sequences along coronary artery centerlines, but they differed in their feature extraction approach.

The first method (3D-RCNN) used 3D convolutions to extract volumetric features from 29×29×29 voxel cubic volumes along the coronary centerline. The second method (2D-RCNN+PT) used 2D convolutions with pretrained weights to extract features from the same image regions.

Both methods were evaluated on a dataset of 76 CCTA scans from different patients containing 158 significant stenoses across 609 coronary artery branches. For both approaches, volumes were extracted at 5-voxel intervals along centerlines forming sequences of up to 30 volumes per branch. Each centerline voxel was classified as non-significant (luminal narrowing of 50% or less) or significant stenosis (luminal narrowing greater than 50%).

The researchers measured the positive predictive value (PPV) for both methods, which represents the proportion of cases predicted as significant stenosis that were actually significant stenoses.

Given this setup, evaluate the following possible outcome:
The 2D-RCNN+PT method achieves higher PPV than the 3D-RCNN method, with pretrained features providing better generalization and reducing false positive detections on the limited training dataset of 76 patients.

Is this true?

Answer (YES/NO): NO